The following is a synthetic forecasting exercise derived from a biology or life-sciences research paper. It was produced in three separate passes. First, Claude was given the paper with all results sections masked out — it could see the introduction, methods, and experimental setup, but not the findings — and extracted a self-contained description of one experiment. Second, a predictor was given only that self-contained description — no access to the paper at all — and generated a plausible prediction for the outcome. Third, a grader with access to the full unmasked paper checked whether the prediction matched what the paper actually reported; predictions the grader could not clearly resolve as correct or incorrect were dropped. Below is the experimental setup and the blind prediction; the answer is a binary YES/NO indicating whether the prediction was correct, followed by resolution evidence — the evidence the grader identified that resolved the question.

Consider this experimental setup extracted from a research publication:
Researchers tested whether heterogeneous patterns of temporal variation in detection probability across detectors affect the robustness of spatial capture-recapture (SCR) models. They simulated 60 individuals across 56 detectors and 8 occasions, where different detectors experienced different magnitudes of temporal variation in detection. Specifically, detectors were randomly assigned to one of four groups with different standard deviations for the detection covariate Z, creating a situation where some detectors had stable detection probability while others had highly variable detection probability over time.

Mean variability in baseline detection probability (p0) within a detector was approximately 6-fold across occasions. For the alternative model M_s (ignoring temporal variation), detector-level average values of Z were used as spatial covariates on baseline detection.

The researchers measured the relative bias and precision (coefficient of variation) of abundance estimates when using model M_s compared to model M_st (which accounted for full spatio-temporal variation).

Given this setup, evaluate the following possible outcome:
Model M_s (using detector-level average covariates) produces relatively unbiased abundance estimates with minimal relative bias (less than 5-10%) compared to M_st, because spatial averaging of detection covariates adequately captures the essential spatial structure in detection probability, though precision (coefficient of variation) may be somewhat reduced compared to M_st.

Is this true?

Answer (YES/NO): YES